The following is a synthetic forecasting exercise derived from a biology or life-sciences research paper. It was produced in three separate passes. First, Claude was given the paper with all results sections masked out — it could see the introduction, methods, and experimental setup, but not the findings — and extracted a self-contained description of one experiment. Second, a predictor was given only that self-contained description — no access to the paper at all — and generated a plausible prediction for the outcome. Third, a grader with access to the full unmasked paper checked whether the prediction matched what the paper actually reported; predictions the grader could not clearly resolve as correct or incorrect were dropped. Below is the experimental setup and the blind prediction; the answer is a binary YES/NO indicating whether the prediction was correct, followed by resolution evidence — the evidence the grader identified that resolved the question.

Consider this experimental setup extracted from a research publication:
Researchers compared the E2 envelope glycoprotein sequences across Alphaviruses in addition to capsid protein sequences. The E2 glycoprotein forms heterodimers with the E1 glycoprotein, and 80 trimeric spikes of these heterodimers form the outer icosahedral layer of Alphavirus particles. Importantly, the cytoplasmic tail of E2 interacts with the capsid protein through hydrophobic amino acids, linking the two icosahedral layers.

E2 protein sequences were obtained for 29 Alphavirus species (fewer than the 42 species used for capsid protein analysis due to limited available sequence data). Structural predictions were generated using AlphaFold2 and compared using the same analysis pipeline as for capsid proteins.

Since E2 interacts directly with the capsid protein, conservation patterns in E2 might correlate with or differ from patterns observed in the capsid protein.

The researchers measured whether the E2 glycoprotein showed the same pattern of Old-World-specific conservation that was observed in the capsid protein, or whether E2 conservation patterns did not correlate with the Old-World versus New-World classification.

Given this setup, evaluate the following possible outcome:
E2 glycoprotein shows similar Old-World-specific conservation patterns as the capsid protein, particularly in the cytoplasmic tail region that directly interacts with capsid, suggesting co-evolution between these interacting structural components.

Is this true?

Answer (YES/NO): NO